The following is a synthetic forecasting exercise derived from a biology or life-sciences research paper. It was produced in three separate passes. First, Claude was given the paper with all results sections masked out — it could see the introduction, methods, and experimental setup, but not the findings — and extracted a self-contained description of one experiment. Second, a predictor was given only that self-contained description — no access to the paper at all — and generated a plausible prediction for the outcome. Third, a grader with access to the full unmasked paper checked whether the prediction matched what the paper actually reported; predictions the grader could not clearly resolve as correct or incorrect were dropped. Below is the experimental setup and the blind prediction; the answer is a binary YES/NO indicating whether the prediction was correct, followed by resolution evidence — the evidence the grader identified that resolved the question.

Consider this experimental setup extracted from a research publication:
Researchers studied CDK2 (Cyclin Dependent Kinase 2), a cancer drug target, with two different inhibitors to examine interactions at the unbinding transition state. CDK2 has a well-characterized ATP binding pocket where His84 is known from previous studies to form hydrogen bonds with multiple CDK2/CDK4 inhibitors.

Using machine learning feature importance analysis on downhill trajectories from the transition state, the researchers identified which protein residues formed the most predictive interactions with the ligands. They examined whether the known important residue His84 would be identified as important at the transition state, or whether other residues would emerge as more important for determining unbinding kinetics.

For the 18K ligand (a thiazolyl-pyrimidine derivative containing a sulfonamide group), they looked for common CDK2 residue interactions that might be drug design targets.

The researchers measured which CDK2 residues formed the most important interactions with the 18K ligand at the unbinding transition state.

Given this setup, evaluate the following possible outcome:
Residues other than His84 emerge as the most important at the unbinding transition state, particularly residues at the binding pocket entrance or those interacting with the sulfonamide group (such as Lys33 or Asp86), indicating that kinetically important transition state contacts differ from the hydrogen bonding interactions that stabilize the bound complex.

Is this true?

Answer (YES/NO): NO